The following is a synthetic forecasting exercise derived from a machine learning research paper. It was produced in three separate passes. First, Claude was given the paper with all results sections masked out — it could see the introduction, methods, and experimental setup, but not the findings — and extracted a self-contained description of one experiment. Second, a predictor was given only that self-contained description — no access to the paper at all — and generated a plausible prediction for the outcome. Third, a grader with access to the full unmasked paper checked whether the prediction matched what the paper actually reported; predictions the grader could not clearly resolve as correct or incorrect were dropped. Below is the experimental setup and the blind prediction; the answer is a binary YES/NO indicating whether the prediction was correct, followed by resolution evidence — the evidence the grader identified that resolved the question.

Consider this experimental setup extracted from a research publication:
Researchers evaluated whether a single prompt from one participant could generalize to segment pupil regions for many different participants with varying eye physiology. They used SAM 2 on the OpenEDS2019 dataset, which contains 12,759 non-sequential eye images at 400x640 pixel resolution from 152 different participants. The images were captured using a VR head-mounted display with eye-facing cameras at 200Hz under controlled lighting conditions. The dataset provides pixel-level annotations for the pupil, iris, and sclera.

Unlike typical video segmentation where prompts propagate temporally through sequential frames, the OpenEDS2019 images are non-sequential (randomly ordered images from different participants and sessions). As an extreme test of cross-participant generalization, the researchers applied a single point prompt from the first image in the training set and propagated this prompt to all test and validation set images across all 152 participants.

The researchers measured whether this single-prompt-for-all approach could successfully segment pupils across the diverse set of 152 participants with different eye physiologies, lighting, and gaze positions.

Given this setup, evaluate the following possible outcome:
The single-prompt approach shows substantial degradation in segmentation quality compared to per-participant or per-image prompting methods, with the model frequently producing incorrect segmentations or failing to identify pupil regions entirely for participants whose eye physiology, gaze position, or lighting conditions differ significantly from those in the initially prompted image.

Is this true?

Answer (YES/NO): NO